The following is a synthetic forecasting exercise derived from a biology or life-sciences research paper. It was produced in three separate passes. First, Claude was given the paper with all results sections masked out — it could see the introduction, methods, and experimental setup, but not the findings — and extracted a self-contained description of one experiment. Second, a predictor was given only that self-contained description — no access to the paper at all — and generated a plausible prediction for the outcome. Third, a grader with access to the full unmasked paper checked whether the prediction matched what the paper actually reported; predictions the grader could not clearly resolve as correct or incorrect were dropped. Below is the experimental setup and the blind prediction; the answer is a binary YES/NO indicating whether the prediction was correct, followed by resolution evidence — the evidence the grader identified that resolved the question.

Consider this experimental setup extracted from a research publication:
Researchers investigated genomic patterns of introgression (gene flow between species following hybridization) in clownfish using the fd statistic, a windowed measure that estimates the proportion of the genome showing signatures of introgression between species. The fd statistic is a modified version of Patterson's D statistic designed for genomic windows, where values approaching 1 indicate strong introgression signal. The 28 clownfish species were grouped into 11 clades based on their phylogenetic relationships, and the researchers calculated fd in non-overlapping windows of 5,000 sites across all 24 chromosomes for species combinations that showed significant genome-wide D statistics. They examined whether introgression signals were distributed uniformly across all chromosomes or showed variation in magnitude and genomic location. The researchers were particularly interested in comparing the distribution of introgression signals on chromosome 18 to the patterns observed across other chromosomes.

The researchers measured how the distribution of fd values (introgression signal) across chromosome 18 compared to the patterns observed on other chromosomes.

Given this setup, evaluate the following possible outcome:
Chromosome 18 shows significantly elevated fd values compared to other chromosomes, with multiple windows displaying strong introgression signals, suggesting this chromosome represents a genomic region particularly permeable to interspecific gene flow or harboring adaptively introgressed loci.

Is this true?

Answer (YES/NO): YES